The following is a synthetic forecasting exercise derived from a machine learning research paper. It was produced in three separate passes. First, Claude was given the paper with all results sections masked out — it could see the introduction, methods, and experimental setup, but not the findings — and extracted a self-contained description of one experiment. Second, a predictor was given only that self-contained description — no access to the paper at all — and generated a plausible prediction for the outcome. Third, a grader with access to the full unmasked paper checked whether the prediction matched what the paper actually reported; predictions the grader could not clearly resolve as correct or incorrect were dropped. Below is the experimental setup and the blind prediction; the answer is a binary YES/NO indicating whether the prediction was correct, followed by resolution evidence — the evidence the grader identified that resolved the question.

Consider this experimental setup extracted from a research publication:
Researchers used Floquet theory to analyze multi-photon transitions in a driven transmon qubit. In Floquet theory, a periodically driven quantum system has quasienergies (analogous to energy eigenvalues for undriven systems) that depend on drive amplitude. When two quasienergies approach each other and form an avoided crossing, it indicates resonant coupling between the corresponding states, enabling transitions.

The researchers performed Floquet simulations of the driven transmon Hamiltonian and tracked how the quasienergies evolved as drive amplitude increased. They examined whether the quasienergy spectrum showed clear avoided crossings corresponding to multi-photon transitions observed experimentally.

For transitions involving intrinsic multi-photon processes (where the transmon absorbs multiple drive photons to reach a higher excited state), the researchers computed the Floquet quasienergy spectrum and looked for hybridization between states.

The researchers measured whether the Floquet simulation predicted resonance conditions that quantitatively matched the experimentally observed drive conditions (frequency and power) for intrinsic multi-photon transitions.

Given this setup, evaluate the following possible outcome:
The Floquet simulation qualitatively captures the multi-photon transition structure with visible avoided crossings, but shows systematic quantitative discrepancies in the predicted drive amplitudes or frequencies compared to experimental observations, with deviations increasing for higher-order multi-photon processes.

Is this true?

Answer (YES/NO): NO